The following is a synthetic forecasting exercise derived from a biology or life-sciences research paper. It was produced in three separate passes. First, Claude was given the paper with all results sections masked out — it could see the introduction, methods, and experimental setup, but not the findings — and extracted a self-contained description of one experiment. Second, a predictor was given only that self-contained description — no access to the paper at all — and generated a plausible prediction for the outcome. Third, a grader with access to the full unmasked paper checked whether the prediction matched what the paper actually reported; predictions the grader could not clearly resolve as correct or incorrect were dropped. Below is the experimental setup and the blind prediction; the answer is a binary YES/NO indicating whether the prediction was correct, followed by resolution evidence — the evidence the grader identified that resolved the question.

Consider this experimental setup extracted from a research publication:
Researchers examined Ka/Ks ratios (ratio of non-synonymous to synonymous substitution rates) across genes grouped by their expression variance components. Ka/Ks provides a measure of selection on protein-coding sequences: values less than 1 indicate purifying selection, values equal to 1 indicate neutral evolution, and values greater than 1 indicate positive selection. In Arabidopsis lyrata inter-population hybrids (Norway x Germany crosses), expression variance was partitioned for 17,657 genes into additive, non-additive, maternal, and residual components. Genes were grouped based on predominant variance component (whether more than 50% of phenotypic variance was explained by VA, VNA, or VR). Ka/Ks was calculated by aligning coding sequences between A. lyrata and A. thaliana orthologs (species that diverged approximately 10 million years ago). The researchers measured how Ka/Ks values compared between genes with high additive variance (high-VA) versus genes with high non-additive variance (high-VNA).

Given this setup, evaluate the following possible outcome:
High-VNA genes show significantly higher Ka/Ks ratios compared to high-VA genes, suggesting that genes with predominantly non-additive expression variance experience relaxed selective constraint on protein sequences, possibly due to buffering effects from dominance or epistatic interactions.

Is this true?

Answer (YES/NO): NO